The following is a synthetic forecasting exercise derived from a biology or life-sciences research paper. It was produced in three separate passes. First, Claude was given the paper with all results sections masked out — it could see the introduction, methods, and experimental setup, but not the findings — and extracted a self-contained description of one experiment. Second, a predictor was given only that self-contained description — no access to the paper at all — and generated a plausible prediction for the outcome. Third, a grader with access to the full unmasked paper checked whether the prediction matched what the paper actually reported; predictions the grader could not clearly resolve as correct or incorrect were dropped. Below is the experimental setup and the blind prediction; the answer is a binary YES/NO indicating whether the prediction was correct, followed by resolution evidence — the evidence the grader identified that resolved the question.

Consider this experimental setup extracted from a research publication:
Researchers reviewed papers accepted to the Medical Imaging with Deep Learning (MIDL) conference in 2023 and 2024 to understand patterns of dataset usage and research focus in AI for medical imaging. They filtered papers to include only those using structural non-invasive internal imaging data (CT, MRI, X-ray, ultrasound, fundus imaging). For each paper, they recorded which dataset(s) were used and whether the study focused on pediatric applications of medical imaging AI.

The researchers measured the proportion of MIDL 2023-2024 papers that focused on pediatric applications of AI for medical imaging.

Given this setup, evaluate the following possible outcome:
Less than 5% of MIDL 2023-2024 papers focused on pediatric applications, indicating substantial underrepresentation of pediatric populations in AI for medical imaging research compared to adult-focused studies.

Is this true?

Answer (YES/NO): YES